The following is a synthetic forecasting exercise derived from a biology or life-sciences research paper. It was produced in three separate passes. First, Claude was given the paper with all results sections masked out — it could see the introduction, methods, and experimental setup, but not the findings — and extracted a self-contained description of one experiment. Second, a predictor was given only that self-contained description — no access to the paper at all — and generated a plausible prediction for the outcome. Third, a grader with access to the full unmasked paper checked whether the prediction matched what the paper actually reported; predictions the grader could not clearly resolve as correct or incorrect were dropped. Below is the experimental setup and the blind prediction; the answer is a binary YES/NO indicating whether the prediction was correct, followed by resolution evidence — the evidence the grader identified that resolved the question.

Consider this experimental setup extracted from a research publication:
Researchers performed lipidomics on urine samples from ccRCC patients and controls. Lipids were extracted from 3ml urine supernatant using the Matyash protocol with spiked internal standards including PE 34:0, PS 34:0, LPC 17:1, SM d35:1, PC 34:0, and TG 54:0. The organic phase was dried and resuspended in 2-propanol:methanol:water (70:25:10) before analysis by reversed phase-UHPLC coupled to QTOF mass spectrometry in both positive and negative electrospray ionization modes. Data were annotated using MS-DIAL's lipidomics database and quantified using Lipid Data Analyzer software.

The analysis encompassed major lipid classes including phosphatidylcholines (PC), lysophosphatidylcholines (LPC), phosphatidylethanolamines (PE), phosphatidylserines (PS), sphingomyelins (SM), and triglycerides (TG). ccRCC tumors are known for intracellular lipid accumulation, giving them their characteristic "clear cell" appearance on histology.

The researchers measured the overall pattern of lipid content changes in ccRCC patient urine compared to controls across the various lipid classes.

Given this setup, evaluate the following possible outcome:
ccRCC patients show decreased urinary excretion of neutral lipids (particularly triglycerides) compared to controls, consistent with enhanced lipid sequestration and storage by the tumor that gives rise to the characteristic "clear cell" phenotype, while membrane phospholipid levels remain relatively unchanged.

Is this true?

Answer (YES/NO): NO